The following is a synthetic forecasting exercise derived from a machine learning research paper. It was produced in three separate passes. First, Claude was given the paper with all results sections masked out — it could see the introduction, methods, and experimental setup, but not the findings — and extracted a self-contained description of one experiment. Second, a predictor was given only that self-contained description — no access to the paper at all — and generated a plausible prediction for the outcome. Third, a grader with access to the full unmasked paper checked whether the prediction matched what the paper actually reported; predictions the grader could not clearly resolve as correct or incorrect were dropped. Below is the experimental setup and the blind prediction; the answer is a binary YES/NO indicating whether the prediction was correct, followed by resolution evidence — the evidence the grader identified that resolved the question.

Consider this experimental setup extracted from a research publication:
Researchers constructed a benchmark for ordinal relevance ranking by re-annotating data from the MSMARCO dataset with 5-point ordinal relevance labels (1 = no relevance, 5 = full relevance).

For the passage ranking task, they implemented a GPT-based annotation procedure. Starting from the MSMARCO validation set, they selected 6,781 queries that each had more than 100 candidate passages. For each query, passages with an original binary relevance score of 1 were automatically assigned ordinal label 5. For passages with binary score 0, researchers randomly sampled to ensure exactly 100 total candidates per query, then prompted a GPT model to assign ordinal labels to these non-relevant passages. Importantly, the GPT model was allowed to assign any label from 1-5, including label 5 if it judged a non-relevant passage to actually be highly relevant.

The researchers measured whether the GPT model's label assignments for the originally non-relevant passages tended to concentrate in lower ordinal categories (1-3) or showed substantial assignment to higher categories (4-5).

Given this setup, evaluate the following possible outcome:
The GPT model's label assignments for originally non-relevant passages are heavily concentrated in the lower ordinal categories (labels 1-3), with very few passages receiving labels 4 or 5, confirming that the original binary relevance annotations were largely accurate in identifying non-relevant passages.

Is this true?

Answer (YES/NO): NO